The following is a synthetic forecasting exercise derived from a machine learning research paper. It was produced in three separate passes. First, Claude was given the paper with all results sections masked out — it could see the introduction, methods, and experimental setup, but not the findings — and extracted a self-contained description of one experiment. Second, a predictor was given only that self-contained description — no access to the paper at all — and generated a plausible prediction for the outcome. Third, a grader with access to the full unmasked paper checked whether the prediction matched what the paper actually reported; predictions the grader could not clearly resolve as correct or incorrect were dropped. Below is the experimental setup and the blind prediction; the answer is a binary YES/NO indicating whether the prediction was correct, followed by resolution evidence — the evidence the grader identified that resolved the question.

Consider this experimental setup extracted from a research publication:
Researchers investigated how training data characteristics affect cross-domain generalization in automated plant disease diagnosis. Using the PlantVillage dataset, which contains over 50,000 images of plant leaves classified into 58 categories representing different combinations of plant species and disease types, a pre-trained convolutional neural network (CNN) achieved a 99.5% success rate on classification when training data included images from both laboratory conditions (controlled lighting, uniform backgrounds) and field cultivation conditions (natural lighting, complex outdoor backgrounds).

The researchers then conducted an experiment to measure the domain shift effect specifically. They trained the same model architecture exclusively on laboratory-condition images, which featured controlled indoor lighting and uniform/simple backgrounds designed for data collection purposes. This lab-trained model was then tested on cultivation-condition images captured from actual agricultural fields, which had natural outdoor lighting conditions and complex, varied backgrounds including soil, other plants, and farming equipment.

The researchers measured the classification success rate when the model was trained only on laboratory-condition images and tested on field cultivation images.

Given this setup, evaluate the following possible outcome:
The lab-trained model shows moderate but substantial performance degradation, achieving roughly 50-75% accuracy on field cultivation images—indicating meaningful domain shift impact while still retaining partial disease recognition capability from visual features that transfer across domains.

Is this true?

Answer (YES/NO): NO